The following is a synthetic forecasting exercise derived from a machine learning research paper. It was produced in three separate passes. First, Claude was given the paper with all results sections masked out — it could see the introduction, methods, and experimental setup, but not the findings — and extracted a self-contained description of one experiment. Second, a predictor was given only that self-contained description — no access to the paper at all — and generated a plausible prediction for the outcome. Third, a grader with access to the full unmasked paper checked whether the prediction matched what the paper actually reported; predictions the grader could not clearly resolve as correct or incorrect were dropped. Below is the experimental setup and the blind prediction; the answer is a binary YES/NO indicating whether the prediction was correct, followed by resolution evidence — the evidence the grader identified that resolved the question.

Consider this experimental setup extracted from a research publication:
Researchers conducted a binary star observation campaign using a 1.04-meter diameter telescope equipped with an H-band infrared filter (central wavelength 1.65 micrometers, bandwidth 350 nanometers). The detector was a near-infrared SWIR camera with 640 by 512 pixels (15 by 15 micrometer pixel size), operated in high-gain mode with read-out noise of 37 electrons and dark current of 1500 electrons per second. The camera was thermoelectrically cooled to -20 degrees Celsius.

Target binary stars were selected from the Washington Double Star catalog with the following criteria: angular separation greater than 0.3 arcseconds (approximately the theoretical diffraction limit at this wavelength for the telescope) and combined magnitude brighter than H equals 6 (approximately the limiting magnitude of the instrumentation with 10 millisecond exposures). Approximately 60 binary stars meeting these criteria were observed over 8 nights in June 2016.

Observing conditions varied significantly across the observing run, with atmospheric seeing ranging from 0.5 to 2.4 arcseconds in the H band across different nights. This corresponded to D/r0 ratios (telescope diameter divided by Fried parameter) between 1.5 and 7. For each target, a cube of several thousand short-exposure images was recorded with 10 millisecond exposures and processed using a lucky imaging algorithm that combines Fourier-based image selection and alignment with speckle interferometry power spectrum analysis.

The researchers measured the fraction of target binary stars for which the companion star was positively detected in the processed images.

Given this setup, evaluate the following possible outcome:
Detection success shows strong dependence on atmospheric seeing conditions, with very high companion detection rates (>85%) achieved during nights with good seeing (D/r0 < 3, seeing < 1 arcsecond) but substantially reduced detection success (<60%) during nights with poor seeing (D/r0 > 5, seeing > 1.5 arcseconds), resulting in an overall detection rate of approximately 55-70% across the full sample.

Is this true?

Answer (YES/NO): NO